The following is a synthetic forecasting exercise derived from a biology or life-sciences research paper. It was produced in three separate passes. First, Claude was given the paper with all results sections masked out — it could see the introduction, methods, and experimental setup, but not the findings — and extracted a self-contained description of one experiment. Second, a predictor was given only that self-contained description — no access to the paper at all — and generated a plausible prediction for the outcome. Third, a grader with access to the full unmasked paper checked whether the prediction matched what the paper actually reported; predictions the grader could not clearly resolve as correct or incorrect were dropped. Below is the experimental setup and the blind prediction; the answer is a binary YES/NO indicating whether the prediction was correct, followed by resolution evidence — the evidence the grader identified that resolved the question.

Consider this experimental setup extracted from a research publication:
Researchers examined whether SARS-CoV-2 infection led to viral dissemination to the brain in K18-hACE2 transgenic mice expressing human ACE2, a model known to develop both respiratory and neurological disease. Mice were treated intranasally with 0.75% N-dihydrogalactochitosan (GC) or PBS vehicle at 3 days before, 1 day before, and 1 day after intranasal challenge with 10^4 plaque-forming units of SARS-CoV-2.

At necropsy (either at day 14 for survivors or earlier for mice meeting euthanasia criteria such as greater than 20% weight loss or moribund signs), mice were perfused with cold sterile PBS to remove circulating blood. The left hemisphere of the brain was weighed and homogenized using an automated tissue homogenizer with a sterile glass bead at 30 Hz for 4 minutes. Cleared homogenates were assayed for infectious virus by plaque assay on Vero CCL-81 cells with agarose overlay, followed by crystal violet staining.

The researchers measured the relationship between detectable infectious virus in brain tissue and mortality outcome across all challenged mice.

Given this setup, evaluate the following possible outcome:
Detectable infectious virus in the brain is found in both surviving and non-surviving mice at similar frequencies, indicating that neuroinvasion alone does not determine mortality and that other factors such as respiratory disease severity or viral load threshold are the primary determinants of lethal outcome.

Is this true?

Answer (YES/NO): NO